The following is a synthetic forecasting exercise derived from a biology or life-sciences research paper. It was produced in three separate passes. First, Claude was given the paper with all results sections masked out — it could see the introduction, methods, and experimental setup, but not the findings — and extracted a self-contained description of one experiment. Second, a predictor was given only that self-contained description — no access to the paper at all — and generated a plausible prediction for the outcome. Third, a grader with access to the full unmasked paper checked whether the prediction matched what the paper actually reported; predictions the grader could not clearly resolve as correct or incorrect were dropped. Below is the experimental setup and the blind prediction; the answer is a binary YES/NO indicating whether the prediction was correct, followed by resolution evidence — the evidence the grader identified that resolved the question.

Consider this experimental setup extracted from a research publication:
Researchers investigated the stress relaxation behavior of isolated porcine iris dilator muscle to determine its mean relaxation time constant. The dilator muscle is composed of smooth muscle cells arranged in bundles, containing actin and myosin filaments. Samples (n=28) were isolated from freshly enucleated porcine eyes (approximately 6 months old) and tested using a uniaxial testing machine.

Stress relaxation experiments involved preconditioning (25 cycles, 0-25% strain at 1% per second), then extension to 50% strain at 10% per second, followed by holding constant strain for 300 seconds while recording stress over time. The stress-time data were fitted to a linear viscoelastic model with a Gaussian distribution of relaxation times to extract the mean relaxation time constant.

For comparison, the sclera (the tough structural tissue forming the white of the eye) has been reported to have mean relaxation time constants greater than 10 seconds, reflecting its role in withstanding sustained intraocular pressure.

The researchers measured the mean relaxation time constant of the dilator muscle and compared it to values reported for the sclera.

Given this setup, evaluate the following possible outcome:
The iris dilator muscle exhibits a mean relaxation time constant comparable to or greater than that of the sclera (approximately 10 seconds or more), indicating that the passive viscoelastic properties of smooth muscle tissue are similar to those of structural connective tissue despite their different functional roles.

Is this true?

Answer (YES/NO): NO